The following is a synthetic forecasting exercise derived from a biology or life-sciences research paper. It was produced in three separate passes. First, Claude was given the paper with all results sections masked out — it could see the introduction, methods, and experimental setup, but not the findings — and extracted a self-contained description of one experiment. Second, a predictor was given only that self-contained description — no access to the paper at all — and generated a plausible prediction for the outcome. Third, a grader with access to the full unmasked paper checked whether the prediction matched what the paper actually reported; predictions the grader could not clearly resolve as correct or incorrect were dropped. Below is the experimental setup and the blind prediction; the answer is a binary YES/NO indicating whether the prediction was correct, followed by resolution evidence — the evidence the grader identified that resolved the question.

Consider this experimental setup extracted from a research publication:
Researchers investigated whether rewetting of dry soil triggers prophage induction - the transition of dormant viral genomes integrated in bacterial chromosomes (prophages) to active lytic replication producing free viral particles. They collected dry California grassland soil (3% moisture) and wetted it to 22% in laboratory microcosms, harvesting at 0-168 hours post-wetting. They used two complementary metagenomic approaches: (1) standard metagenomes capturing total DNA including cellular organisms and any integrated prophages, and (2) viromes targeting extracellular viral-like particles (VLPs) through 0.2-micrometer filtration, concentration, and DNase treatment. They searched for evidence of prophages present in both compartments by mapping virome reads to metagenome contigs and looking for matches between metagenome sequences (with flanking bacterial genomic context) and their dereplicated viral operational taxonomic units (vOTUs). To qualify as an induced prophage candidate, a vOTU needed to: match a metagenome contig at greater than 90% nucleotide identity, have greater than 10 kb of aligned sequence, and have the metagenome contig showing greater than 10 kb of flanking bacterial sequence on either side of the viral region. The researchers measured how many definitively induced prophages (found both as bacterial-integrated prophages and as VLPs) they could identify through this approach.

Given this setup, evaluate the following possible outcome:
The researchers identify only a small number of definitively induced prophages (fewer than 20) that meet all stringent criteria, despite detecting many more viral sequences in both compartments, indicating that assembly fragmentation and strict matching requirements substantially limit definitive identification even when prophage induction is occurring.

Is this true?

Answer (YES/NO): NO